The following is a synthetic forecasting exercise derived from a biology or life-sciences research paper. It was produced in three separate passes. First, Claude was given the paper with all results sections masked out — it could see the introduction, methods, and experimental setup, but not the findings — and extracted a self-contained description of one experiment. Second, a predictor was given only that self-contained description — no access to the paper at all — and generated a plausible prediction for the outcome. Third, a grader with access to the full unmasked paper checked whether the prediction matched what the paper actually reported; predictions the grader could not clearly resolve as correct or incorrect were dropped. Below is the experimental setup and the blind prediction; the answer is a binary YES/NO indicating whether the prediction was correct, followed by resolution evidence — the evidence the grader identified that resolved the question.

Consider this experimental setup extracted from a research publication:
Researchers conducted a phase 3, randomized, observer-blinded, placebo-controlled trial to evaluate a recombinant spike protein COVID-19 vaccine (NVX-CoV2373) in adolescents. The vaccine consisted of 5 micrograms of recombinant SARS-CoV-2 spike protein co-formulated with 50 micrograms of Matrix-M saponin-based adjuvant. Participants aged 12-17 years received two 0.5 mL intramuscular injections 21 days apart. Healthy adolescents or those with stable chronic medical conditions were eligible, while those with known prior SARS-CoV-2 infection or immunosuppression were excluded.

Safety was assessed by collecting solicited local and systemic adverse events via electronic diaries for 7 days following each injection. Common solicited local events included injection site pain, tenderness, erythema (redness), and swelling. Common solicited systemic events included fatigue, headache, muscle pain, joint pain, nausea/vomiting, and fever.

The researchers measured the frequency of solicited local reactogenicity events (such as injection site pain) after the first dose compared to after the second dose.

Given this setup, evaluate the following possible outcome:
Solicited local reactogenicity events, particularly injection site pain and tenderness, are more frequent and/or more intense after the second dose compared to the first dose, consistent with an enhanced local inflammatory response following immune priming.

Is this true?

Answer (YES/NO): YES